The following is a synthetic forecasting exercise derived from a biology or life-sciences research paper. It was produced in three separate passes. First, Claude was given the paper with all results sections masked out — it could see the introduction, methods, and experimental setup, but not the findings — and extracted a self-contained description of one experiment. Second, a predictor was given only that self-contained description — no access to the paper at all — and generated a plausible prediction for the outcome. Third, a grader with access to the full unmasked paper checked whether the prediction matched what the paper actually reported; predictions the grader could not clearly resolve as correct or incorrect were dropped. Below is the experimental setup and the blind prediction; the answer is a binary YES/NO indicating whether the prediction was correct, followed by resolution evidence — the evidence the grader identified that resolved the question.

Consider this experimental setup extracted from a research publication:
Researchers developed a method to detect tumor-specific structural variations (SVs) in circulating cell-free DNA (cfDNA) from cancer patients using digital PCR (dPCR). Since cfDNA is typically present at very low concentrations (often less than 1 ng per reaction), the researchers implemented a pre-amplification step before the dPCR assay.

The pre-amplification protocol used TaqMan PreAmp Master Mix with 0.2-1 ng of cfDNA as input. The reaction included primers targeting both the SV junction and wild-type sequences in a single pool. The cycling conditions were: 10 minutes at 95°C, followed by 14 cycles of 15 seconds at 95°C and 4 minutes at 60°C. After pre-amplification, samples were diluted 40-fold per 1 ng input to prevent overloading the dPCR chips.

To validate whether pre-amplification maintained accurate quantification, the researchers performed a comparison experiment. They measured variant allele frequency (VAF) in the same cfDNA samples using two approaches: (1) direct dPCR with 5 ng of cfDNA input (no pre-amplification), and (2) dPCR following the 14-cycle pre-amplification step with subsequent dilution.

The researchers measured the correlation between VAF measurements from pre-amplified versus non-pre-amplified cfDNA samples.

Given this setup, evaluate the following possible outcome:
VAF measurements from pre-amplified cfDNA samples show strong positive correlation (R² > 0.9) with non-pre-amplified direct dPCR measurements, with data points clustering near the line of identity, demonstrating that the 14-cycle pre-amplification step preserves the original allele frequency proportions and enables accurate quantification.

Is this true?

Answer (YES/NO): NO